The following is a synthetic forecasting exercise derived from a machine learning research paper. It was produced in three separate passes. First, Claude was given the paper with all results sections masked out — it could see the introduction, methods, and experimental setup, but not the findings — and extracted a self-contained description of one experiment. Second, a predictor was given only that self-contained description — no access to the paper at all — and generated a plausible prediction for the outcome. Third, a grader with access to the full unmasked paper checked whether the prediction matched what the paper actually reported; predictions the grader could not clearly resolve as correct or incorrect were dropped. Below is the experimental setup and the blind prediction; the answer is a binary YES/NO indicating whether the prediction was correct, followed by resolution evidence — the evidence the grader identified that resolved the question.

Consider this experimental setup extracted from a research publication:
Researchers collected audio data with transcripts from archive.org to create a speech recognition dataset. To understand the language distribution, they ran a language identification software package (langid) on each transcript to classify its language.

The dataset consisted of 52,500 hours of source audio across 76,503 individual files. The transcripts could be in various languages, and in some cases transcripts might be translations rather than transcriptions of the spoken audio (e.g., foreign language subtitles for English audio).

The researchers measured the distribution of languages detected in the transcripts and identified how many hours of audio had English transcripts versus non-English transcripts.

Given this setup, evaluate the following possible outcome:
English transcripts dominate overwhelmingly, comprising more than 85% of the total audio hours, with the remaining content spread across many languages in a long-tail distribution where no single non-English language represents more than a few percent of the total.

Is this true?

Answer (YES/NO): YES